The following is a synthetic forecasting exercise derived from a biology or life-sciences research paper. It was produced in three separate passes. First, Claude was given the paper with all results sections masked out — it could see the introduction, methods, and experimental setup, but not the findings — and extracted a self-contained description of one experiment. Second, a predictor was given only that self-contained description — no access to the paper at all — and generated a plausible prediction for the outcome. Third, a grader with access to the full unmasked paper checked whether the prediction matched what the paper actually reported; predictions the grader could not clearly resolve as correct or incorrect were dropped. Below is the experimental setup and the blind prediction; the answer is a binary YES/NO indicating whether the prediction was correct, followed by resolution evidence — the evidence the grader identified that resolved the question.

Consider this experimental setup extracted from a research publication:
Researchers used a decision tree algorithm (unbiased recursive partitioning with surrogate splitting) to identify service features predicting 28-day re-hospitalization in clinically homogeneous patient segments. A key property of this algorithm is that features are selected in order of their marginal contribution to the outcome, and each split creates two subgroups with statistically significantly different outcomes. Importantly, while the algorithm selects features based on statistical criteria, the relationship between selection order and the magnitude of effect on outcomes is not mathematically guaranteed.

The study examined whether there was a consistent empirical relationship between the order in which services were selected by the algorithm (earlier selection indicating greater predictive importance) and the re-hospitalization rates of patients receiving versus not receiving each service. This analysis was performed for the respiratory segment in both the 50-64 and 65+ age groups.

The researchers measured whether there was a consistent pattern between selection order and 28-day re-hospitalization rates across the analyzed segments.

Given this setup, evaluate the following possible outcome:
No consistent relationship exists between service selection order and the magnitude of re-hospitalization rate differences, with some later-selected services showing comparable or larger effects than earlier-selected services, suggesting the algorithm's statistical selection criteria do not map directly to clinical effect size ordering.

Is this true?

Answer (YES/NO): NO